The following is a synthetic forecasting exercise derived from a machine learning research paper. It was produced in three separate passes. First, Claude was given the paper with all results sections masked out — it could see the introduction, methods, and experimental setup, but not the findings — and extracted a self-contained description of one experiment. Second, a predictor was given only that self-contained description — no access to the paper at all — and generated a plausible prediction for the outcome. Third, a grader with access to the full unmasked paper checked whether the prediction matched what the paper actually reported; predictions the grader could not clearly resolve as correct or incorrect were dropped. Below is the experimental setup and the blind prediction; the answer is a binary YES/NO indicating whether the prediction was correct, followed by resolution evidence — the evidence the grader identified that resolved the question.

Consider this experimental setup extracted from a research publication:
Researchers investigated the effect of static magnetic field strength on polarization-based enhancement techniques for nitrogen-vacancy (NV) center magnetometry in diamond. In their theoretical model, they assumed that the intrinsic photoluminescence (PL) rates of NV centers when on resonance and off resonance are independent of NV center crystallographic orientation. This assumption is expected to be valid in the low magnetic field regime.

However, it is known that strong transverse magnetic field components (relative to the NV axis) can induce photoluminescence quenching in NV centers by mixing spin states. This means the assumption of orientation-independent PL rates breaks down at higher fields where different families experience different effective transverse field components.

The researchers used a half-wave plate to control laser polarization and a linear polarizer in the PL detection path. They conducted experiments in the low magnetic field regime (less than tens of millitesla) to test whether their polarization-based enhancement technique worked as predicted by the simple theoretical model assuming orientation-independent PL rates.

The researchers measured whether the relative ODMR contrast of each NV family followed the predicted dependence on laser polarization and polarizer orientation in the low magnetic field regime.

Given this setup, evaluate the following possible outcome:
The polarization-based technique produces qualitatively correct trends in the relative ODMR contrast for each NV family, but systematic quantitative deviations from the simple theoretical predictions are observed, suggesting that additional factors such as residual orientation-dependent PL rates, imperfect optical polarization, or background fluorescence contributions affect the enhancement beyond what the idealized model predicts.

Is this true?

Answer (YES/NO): NO